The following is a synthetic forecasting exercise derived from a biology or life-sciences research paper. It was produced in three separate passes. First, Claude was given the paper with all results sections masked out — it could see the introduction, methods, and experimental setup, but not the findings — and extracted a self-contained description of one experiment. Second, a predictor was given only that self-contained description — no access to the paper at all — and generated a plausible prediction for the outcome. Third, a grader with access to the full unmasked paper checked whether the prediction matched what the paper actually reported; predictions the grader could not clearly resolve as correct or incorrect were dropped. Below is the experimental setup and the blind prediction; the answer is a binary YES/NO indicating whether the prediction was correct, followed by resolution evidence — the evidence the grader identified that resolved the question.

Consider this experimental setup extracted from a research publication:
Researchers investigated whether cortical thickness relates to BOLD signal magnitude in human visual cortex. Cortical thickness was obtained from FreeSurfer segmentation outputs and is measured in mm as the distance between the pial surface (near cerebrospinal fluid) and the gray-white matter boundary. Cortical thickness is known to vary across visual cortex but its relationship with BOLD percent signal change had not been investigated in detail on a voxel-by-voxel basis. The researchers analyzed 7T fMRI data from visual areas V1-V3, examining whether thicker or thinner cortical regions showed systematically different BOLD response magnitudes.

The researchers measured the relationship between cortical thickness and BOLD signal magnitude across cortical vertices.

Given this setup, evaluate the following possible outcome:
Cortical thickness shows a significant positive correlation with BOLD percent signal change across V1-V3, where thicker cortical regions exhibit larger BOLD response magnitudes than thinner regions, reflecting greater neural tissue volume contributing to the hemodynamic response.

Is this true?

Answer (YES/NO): NO